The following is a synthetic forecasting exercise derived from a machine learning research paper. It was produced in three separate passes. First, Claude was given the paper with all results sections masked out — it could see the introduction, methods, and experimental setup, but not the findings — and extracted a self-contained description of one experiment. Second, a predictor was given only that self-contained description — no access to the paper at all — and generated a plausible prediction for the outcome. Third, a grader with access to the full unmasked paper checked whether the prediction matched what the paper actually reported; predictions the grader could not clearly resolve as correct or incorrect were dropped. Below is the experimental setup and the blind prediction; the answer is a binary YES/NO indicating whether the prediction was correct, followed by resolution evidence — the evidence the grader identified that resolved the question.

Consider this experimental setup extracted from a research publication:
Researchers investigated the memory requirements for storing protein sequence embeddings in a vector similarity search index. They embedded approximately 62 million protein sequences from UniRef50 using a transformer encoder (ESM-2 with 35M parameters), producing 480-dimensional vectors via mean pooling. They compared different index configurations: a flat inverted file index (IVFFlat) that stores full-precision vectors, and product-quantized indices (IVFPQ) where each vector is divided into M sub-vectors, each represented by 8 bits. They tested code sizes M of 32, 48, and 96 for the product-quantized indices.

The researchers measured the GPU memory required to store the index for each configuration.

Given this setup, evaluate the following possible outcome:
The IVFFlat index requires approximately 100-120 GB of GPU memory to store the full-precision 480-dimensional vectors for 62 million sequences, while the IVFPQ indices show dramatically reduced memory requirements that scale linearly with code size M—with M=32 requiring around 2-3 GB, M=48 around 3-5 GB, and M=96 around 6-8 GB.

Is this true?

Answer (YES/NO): NO